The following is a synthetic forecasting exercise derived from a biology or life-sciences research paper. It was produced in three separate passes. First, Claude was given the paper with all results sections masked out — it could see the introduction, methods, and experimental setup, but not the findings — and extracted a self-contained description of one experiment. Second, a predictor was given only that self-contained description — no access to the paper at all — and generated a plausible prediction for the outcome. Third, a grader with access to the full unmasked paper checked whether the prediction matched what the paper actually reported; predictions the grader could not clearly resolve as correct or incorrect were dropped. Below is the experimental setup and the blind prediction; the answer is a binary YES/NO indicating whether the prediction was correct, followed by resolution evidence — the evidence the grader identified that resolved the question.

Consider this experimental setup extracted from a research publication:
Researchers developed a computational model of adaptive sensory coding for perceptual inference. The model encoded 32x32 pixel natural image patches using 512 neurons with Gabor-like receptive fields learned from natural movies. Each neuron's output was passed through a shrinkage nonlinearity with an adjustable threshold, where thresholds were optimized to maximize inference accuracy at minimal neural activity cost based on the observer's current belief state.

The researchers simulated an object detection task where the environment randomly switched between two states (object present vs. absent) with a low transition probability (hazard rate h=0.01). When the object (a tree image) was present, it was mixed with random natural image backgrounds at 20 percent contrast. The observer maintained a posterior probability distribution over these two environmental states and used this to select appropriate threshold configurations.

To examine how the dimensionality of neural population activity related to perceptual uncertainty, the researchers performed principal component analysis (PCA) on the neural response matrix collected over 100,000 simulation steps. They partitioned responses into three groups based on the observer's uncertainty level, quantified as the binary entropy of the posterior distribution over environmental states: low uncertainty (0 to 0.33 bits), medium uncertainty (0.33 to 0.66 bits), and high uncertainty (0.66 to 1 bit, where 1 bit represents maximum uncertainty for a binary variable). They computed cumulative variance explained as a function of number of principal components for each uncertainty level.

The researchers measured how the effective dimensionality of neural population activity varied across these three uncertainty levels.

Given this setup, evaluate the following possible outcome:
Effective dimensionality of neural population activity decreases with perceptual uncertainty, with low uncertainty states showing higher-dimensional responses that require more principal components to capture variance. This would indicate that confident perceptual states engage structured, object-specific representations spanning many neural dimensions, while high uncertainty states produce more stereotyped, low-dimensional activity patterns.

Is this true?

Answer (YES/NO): NO